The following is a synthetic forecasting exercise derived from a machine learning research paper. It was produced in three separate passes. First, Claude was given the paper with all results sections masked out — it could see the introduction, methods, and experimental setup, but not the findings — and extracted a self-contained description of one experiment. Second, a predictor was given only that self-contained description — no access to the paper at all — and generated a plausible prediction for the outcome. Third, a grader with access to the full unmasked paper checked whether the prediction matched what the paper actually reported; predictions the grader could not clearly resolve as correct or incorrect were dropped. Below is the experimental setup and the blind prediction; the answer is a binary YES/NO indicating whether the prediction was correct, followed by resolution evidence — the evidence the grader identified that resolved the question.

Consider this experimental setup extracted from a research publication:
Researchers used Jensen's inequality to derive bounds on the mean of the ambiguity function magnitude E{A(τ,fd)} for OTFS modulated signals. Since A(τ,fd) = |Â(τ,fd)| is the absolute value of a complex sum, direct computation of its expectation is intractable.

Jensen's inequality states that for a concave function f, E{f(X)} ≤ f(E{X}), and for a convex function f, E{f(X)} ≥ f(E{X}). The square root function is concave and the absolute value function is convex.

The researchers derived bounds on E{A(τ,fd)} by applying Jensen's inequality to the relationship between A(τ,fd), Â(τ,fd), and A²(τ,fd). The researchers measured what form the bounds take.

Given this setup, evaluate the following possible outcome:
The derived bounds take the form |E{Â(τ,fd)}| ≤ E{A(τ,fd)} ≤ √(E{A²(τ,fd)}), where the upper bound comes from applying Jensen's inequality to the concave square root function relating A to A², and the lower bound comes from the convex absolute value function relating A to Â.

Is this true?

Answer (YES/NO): YES